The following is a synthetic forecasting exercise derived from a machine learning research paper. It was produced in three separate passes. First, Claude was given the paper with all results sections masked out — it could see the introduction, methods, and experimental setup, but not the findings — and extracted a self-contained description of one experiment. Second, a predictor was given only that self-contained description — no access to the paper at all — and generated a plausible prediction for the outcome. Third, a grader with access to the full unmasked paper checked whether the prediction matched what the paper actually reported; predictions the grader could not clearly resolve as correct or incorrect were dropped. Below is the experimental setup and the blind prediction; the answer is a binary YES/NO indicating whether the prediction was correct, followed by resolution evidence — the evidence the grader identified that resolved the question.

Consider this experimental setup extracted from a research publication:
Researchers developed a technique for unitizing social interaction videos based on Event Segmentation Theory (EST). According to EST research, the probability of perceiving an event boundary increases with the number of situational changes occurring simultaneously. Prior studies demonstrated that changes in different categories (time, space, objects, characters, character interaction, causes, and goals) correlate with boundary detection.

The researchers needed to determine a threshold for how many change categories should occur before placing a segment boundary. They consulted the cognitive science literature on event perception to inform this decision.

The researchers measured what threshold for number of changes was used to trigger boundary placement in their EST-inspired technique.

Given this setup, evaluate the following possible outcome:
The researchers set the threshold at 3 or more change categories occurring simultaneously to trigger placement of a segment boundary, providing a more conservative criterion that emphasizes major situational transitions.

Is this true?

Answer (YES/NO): YES